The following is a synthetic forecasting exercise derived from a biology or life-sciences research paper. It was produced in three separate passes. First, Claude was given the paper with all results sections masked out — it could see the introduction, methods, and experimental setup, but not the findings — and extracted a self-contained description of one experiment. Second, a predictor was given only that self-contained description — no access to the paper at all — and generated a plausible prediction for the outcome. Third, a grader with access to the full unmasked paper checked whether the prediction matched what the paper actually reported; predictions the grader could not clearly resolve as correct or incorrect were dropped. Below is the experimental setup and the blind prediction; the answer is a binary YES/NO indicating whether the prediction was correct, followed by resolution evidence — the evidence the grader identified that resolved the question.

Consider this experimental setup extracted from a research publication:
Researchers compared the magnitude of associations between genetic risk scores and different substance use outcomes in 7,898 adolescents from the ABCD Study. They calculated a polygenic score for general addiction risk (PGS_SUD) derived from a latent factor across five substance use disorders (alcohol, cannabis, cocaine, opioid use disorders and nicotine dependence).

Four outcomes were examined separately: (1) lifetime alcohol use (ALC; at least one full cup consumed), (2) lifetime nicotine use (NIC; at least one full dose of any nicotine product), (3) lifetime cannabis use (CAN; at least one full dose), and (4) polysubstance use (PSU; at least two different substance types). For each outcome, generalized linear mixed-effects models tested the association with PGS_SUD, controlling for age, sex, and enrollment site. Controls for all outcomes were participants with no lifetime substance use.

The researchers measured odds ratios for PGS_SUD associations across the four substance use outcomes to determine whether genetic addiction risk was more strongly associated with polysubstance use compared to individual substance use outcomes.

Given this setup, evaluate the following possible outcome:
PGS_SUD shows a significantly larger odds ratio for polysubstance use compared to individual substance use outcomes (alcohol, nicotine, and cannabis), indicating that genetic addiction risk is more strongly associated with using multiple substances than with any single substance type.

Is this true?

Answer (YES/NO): YES